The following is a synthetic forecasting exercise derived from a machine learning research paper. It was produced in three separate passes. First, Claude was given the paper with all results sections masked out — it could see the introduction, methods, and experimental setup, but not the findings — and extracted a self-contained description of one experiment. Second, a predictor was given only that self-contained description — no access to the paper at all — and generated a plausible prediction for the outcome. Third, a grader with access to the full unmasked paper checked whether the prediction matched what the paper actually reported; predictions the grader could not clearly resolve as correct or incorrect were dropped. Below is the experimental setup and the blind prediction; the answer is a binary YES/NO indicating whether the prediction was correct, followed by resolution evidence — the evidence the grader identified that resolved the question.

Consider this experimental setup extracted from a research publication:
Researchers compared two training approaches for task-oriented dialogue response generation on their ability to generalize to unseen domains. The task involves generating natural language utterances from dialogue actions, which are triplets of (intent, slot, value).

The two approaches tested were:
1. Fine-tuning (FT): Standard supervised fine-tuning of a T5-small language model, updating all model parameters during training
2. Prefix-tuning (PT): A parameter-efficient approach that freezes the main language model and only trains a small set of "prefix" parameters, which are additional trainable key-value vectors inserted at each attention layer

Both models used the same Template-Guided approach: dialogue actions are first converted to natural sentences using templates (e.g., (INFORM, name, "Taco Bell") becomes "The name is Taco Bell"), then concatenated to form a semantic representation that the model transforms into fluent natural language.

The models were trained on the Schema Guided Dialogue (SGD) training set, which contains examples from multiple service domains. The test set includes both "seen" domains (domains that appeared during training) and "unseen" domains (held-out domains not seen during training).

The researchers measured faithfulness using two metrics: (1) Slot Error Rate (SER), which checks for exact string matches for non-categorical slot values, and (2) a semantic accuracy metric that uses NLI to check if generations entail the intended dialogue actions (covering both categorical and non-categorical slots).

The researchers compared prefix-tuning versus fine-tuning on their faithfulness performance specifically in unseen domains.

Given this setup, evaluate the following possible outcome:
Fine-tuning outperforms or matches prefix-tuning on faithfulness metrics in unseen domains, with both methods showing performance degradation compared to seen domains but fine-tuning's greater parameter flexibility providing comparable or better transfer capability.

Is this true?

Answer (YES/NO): NO